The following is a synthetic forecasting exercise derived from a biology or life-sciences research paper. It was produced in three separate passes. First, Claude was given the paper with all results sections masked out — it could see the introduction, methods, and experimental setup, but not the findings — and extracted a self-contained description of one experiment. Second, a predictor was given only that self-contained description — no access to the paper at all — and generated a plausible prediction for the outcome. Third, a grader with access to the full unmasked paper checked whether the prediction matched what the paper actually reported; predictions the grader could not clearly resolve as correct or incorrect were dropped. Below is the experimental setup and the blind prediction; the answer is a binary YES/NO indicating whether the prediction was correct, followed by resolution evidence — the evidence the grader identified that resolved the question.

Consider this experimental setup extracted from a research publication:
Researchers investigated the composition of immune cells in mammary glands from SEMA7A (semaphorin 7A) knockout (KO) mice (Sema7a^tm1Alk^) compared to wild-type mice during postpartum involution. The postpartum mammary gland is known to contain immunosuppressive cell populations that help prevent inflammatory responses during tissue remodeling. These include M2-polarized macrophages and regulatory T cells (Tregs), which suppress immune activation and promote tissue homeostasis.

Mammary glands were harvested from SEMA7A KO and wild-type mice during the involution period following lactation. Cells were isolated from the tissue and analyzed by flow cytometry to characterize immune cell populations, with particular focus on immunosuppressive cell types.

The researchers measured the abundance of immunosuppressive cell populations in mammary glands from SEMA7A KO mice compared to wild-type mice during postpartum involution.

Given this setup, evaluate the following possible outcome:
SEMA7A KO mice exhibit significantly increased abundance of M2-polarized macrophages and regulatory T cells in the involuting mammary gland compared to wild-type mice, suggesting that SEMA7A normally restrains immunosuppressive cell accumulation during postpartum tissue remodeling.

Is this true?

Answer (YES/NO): NO